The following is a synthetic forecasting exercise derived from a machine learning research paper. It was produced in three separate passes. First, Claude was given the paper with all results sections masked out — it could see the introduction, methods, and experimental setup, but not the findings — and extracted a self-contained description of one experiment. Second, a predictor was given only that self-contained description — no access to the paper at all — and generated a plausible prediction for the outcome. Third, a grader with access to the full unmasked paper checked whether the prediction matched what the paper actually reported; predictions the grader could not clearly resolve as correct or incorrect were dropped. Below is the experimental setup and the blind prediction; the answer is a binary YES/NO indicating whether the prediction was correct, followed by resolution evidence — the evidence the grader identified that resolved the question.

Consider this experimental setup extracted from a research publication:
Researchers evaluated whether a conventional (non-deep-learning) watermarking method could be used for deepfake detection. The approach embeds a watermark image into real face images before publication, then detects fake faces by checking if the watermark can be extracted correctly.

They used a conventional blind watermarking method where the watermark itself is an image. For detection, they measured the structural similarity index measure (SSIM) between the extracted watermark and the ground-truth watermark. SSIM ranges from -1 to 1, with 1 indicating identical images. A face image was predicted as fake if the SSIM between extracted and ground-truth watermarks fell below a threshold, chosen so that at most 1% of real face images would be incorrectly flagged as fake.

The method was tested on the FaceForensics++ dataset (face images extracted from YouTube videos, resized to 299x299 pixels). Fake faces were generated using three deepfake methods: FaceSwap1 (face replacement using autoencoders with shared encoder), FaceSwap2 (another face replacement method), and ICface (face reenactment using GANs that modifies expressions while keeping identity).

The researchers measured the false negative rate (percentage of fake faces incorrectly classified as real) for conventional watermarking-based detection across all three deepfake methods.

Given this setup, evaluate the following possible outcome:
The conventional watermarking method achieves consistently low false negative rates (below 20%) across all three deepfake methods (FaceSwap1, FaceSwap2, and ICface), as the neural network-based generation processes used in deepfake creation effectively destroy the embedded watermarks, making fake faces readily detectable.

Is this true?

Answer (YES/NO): NO